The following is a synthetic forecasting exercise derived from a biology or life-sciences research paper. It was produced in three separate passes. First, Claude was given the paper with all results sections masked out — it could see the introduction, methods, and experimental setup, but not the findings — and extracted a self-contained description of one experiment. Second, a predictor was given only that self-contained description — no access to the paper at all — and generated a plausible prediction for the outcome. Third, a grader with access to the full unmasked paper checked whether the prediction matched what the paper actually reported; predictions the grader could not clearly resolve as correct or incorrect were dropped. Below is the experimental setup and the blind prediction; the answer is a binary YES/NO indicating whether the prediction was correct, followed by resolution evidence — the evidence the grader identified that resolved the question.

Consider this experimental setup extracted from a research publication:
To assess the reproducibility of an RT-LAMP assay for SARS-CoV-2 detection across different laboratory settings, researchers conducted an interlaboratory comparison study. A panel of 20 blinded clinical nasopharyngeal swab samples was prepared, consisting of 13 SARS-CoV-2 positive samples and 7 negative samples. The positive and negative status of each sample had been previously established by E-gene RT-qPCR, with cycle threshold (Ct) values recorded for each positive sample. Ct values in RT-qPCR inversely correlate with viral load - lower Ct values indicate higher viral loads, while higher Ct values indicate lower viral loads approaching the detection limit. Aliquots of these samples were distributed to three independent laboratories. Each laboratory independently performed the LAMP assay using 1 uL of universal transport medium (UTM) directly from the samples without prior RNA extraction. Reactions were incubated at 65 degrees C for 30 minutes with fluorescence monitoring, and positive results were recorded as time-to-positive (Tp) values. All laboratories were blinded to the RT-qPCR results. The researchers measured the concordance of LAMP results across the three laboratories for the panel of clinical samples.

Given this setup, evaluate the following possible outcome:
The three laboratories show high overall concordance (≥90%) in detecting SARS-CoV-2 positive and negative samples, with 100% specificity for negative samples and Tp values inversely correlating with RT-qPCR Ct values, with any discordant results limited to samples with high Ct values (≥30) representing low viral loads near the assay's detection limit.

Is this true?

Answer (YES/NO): NO